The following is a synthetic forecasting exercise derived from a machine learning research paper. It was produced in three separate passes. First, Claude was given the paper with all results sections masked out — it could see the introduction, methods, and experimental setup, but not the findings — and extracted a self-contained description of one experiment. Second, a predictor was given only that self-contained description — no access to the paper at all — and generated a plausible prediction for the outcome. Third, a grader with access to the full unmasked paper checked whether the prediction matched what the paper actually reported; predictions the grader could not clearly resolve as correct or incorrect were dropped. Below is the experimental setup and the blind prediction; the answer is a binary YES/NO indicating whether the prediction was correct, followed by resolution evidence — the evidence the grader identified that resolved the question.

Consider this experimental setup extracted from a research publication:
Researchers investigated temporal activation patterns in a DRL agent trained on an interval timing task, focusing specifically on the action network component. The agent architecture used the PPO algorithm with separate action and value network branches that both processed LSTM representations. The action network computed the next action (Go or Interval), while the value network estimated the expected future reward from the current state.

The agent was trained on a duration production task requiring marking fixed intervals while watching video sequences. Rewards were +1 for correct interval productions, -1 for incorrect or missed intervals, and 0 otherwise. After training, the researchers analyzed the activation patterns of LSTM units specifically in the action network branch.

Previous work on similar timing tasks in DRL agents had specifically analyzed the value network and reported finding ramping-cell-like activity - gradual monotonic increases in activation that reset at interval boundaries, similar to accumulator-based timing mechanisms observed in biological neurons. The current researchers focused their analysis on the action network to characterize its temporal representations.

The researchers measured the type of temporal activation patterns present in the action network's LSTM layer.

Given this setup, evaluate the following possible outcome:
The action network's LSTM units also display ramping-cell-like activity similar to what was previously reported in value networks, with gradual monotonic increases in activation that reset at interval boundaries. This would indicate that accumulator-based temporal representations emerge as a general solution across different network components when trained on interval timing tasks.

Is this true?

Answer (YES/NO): NO